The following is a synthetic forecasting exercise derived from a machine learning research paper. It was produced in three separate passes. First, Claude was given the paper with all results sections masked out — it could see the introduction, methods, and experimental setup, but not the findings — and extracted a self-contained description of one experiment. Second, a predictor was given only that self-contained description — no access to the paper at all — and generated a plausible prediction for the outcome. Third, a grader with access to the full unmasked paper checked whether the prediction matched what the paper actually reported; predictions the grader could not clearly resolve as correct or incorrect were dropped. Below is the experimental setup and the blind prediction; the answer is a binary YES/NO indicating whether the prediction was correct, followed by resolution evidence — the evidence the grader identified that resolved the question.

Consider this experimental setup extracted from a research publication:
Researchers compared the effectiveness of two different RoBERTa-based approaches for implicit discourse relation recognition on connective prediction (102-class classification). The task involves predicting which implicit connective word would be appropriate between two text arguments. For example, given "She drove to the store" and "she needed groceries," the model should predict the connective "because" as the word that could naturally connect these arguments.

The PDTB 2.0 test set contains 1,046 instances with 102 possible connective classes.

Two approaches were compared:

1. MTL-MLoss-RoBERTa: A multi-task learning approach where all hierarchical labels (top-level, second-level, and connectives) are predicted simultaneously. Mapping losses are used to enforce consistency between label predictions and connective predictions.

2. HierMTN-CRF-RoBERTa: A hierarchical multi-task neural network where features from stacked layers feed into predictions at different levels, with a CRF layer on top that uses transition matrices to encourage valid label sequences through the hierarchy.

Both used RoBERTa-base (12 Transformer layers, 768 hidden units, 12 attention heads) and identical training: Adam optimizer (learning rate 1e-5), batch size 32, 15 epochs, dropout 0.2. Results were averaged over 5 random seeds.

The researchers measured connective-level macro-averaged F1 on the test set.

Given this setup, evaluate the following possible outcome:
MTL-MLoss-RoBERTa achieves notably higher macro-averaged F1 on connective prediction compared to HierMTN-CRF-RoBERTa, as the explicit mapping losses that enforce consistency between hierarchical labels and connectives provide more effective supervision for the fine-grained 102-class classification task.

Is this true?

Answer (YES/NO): NO